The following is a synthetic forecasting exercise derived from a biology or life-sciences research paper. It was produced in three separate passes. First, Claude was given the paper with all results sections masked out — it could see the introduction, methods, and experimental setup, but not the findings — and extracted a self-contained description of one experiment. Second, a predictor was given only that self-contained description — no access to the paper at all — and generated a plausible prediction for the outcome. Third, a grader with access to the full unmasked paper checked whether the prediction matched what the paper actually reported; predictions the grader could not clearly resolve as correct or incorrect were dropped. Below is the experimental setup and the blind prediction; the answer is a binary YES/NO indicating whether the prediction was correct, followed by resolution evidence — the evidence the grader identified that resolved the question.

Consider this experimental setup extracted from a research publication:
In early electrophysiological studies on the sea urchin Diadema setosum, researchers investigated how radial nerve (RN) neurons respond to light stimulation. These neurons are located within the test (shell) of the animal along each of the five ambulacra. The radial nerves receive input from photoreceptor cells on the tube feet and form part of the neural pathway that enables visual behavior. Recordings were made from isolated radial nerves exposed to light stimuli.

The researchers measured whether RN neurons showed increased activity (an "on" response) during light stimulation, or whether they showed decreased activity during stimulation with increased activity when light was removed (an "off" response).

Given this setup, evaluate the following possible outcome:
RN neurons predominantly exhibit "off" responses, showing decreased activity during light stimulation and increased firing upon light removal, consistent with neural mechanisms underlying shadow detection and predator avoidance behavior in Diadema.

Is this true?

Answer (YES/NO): YES